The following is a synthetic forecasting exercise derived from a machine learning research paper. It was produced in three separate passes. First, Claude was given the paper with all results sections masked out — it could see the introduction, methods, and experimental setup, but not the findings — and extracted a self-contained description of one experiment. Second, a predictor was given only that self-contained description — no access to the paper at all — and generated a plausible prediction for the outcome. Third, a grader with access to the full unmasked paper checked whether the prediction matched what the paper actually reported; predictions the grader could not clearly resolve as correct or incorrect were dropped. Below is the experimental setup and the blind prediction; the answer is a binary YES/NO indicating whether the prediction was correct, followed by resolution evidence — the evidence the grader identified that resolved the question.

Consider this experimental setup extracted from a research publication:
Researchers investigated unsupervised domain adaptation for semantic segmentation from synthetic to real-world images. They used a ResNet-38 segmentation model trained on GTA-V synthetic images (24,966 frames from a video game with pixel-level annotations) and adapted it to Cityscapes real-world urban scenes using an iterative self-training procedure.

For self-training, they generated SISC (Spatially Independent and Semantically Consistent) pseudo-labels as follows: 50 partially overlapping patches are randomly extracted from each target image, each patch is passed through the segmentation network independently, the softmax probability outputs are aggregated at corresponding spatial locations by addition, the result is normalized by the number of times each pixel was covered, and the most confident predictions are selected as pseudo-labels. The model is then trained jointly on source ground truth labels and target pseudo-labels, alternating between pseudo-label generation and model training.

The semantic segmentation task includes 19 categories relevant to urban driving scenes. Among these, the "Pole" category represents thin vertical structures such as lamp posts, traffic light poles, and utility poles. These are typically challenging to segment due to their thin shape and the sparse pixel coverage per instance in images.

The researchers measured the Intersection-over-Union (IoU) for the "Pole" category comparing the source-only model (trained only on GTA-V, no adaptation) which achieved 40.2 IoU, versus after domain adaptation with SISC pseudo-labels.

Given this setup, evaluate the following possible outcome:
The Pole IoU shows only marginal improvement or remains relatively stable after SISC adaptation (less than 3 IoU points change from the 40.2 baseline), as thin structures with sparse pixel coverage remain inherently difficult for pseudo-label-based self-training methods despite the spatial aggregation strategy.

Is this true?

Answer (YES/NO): NO